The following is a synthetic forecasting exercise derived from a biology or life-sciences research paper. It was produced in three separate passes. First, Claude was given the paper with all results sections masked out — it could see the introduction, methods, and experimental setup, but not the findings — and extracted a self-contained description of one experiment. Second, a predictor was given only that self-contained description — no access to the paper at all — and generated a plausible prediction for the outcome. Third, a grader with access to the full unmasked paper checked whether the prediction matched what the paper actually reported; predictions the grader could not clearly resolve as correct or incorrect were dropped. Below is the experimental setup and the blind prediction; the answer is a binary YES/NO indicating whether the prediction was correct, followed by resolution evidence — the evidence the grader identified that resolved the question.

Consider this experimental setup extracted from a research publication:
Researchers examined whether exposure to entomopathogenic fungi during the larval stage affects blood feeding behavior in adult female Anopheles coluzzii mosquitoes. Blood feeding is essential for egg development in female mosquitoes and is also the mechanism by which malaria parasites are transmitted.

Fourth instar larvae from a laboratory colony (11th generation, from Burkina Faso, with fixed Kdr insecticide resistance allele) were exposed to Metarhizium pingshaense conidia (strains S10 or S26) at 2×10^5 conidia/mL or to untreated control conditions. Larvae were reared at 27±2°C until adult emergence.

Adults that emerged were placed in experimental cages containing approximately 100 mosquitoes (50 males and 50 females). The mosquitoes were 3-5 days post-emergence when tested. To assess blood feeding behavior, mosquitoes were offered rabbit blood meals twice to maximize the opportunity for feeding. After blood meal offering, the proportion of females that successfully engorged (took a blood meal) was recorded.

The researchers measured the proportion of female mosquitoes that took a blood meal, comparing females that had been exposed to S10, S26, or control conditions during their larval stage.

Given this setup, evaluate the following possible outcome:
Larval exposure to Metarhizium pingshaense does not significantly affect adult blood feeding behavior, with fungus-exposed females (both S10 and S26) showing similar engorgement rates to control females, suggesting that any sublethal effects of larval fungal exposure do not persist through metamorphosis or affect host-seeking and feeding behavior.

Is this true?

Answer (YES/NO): YES